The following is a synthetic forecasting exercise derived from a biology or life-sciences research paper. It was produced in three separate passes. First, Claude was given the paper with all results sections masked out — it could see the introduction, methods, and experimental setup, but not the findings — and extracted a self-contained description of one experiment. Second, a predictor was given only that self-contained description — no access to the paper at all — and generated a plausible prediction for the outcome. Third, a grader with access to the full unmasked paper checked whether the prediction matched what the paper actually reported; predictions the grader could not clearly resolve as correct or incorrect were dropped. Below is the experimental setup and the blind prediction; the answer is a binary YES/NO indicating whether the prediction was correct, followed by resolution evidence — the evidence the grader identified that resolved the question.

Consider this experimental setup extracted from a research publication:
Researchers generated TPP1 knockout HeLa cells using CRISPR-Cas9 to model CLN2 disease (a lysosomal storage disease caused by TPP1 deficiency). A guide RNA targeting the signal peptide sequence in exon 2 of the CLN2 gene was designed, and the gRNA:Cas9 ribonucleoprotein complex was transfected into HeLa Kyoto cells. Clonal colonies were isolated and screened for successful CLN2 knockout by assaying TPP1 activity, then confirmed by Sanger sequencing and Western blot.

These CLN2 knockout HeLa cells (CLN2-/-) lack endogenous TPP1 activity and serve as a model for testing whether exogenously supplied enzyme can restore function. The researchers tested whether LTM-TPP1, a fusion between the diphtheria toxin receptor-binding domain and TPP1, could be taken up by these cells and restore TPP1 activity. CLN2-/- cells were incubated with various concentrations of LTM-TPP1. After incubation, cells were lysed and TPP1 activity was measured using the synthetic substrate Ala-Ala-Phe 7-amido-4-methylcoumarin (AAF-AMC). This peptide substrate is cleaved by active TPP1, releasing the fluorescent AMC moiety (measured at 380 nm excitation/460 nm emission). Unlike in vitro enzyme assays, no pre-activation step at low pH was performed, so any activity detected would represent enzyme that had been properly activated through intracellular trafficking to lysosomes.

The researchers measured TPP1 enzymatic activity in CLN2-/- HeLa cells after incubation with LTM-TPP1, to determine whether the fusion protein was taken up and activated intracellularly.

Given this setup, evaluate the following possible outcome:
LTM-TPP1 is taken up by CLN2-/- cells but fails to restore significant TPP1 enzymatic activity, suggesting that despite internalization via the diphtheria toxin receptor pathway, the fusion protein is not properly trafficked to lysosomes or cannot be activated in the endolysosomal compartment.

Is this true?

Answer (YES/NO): NO